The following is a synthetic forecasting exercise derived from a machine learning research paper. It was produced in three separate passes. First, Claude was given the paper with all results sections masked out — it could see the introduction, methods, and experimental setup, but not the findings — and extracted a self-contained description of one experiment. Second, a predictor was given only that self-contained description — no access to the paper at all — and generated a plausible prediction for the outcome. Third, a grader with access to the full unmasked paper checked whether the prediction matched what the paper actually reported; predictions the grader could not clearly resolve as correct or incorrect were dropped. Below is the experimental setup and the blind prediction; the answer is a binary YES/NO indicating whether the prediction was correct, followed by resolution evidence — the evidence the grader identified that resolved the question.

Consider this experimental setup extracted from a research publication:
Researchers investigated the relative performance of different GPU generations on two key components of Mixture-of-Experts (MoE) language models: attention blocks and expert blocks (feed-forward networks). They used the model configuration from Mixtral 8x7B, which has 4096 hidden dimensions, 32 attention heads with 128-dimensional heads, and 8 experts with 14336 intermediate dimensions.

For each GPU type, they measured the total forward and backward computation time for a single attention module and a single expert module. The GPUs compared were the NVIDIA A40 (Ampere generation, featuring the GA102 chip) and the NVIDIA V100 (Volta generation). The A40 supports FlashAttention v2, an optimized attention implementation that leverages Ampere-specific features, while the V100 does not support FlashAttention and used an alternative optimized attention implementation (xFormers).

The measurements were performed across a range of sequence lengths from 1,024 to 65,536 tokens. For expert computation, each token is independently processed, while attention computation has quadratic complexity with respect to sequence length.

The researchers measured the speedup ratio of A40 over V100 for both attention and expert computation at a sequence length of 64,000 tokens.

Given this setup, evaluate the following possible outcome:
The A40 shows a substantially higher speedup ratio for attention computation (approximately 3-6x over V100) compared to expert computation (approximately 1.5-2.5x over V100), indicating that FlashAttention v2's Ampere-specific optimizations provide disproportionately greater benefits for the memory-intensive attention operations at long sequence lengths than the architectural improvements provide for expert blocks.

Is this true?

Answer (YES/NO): NO